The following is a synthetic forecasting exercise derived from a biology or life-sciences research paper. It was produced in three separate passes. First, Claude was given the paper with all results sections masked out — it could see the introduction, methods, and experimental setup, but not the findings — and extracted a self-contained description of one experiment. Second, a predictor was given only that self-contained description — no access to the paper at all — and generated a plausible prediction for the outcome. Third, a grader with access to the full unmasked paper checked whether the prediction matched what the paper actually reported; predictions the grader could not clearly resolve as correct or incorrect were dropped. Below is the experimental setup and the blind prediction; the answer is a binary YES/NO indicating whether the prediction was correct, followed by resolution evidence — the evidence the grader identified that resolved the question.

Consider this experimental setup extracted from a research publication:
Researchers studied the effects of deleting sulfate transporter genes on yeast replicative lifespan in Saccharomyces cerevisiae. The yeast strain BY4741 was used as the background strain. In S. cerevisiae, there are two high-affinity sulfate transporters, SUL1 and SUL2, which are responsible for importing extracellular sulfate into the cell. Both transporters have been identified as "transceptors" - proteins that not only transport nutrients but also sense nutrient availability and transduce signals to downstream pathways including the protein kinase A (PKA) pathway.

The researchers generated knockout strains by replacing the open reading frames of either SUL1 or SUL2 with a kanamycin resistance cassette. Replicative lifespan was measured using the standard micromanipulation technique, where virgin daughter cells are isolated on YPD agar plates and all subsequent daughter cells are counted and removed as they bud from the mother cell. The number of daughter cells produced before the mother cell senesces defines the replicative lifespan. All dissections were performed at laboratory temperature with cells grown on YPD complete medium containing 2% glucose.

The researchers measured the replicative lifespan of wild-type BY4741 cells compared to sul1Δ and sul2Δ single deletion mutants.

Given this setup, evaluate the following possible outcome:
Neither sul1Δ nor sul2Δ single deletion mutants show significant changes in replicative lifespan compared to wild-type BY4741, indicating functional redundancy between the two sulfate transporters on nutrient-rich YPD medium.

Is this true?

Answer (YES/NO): NO